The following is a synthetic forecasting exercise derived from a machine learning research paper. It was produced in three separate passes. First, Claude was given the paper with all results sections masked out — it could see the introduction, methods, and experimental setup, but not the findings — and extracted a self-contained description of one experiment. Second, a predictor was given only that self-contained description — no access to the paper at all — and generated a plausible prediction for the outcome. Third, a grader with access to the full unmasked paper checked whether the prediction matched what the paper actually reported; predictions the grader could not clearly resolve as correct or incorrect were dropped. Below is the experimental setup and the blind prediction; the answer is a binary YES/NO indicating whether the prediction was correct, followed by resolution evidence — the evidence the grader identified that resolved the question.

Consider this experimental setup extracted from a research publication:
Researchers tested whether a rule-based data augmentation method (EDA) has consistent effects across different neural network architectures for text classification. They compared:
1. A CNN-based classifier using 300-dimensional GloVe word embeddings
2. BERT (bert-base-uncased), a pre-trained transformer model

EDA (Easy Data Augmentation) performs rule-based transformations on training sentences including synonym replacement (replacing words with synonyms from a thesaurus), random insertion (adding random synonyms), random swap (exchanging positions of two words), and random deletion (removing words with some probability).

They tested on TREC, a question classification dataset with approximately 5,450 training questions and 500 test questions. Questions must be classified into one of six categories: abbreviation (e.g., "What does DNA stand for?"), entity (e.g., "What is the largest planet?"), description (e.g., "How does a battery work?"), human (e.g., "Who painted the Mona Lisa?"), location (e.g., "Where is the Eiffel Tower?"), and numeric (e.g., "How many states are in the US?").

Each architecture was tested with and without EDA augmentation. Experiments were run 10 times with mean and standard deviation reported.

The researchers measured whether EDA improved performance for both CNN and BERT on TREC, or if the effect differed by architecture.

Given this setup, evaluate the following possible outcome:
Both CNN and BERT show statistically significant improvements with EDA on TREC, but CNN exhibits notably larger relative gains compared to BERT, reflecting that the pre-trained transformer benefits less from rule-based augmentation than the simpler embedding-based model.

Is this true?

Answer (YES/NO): NO